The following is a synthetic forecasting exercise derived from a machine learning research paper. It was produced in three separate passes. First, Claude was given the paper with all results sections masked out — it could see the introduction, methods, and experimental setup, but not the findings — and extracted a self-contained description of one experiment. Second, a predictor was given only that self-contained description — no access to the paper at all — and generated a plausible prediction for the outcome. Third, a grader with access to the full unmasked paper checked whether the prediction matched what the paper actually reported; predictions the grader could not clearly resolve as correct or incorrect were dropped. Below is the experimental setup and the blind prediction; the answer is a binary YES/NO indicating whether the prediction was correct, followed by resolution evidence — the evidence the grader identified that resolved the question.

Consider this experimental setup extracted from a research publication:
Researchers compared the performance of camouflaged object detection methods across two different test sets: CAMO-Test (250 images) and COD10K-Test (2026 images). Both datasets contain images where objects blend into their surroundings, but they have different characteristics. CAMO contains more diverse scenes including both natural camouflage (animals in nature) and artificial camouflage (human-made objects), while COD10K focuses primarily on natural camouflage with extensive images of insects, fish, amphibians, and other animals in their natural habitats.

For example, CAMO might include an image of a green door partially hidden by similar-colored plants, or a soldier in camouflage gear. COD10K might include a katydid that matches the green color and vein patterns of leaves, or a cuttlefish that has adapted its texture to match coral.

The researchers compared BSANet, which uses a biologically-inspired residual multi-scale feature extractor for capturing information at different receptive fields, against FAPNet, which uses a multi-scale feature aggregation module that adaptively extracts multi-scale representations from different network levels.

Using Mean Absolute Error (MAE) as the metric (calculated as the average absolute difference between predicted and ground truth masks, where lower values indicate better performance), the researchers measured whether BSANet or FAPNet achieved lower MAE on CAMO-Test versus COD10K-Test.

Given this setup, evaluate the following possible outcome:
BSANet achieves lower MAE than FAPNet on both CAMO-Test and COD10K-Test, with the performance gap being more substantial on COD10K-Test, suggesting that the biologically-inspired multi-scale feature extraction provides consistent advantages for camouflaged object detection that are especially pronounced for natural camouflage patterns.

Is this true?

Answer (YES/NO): NO